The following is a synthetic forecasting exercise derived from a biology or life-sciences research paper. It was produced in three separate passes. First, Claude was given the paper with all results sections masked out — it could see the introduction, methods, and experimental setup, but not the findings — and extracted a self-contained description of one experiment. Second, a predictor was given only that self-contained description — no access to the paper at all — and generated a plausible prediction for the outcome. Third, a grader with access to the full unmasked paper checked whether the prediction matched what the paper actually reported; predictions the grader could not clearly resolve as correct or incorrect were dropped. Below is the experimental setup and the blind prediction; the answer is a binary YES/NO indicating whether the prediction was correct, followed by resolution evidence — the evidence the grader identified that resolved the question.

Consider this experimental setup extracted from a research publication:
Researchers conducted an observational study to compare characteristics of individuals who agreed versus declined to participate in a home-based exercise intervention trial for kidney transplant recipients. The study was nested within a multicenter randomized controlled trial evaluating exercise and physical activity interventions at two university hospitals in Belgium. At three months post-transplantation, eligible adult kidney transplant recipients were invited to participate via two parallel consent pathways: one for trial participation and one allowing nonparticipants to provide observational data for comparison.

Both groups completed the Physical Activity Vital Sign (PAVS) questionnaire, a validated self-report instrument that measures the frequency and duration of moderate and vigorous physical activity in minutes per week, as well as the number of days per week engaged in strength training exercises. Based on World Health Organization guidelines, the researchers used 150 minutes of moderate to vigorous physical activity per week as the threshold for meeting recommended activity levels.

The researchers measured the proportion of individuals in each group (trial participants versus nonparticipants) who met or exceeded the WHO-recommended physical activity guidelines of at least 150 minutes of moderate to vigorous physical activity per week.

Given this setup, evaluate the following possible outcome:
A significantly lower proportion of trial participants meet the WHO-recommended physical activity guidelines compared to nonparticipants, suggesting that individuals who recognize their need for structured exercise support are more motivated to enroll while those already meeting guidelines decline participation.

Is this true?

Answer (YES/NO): YES